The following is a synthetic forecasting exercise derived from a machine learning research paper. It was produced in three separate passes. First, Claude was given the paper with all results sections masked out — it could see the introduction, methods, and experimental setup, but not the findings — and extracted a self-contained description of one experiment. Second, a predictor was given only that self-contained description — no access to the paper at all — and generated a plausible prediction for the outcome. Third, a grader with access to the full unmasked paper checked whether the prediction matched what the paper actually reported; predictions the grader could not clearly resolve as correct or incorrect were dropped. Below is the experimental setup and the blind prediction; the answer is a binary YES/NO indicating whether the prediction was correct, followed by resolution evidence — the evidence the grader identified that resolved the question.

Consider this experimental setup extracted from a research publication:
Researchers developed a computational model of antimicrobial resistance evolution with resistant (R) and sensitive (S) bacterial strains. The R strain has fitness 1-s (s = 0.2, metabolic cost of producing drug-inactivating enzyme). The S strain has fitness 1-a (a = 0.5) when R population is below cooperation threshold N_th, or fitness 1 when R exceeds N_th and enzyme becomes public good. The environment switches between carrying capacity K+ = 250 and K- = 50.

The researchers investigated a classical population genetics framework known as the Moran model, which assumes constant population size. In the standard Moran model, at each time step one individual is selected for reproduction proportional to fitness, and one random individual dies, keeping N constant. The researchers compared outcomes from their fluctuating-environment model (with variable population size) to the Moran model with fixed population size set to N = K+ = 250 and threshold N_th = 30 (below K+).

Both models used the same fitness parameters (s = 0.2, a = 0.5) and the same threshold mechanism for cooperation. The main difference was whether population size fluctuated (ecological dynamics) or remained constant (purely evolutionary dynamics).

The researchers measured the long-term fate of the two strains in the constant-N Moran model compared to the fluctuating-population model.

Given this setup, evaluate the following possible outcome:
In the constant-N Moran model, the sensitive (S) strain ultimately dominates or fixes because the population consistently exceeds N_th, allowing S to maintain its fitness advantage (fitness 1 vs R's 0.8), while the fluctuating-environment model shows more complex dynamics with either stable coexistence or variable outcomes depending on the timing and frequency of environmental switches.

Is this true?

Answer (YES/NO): NO